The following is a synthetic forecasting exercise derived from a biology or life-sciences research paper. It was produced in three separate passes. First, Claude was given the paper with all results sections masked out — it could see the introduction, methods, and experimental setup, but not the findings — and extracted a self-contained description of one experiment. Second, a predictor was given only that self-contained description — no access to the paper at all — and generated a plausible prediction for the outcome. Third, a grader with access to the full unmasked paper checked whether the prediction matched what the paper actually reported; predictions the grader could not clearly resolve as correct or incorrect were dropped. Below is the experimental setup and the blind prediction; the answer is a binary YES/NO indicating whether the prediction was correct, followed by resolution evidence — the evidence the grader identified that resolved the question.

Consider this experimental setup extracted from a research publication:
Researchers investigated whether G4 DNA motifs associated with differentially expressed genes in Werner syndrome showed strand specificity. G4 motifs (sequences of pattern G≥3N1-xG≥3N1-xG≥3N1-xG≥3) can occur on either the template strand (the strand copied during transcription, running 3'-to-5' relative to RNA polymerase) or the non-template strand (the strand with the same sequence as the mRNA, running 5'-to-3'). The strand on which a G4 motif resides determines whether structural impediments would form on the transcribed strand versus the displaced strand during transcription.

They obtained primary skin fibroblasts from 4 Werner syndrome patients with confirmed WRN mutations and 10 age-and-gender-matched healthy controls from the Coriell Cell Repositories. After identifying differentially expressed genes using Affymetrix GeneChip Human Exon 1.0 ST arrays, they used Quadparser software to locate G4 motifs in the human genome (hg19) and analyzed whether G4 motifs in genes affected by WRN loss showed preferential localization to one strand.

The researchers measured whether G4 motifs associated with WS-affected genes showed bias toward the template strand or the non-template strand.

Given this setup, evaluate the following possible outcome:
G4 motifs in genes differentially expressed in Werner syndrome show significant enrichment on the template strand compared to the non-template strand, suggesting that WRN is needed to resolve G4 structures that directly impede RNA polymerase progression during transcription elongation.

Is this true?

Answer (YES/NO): NO